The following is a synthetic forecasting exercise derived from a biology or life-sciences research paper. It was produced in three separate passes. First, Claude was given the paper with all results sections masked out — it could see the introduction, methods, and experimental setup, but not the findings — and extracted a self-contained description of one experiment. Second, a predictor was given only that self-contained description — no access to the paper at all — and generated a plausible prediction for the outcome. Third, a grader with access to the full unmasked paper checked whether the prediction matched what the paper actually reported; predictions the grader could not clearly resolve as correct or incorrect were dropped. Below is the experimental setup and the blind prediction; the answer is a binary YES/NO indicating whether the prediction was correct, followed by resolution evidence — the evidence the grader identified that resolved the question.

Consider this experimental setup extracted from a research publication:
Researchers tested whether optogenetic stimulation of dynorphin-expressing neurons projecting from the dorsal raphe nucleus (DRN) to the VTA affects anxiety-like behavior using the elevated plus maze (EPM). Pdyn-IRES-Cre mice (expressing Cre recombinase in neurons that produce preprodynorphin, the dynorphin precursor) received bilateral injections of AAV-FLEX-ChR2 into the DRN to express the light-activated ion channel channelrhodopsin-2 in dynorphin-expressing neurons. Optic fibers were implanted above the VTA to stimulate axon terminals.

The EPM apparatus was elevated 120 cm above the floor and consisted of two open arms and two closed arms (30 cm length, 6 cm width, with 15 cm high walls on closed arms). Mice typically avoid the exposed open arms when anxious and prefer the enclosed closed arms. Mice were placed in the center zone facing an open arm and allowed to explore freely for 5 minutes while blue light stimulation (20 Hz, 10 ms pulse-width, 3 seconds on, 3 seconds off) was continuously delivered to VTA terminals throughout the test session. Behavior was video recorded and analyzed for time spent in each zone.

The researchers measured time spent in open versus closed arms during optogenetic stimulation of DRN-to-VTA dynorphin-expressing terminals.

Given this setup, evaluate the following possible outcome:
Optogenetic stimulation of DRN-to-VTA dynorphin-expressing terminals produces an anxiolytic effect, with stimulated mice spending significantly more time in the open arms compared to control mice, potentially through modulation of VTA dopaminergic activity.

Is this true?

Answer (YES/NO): NO